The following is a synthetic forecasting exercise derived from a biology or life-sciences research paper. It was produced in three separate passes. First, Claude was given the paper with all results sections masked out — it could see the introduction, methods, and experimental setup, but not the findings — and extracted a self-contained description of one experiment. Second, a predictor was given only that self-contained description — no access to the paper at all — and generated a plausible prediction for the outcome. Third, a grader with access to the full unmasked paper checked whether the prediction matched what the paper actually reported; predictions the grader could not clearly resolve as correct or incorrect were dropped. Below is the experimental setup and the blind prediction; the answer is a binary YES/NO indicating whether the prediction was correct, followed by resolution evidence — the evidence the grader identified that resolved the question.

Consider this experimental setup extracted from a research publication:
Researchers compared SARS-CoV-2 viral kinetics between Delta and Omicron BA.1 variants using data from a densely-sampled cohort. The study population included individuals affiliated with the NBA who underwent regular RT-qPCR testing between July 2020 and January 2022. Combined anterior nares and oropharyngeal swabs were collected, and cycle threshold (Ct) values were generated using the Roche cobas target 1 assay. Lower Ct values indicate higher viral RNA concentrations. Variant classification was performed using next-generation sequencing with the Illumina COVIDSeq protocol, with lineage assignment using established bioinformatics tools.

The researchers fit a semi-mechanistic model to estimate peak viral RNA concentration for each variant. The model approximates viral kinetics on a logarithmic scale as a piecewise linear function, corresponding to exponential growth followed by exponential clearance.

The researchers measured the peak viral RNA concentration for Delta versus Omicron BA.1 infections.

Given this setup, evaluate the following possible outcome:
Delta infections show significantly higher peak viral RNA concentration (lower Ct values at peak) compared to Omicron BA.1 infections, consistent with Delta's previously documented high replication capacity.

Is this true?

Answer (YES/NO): YES